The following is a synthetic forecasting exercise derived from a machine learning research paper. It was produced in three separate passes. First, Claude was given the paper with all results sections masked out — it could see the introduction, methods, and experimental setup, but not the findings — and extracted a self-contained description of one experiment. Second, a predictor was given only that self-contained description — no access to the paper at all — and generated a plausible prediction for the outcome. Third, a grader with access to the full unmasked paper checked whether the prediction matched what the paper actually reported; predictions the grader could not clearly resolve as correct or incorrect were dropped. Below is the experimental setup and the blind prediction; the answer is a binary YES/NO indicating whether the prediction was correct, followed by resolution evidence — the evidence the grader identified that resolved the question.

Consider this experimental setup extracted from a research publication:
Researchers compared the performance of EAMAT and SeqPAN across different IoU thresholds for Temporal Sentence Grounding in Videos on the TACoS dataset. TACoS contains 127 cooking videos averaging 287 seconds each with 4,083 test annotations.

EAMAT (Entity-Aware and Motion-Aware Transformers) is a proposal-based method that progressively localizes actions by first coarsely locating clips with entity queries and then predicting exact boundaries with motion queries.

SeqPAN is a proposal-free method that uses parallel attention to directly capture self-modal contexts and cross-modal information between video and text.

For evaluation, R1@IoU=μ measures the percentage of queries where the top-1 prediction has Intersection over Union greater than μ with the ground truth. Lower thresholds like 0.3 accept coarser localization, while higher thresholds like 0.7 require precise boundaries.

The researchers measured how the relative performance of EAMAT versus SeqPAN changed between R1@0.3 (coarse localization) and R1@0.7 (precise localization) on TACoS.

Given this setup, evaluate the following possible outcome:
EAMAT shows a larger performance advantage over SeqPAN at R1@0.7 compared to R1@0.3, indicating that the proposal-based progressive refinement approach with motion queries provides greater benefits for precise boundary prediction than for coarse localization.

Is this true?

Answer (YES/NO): NO